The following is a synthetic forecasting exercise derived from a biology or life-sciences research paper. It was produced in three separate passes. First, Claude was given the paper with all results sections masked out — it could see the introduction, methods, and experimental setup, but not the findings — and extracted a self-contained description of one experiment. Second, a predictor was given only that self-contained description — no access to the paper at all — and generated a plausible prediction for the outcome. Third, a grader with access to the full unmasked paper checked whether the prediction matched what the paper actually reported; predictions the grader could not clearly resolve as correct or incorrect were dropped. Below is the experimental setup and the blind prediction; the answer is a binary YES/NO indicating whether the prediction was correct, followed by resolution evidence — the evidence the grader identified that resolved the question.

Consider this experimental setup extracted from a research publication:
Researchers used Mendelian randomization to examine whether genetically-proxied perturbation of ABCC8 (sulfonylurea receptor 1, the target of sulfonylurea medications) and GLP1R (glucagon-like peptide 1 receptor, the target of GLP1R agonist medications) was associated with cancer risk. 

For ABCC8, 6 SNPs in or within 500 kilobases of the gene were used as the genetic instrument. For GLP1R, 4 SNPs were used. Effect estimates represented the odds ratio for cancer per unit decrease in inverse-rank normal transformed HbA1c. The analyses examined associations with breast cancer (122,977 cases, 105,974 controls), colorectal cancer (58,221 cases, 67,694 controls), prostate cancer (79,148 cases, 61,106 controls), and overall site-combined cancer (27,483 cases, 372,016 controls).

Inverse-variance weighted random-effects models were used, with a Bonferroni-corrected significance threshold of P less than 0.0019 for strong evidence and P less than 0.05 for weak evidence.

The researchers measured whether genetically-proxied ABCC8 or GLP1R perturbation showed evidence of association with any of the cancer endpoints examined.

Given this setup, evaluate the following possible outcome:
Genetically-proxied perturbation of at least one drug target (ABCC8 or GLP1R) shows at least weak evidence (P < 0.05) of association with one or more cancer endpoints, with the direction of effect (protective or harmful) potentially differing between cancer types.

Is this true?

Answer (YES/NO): NO